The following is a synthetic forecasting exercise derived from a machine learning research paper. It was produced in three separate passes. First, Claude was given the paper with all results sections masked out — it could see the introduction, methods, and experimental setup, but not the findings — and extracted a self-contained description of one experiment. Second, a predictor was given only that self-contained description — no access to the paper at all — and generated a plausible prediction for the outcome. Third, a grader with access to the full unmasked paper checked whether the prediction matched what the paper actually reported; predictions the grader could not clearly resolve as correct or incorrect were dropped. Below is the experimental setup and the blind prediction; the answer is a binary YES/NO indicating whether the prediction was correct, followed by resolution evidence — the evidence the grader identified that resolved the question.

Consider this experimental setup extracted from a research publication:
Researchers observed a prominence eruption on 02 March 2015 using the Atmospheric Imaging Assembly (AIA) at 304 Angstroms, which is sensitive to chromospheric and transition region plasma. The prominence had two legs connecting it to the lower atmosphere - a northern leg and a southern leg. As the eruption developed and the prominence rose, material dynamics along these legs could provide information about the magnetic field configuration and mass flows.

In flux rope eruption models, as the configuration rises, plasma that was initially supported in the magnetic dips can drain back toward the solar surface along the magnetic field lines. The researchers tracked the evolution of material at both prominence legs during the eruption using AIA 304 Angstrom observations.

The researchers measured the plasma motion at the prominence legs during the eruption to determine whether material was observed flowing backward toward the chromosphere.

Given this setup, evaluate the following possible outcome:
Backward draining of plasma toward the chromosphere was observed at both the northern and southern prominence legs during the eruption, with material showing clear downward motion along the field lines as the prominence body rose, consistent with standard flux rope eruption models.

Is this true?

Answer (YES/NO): YES